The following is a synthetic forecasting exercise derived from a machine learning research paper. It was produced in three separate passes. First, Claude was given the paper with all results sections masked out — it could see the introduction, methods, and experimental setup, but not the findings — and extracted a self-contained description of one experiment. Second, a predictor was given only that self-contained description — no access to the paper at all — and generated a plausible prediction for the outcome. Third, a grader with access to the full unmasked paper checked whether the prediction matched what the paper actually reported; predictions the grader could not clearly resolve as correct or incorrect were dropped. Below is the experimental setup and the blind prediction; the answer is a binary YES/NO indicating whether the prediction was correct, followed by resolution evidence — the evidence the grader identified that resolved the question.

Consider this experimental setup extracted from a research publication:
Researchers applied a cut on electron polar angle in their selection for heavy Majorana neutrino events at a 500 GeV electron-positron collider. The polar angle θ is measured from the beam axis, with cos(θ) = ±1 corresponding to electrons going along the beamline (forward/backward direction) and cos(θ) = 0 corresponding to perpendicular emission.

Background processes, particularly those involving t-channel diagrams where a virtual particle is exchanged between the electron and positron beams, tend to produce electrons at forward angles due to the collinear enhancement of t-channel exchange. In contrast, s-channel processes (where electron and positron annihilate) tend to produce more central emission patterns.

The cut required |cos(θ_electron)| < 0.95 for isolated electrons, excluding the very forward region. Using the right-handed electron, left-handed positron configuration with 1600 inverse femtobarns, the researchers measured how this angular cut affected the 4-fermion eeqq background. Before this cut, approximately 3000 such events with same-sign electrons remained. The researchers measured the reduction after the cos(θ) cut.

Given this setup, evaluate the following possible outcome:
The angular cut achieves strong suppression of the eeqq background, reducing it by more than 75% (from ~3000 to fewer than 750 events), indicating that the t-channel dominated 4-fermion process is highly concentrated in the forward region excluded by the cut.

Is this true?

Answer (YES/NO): YES